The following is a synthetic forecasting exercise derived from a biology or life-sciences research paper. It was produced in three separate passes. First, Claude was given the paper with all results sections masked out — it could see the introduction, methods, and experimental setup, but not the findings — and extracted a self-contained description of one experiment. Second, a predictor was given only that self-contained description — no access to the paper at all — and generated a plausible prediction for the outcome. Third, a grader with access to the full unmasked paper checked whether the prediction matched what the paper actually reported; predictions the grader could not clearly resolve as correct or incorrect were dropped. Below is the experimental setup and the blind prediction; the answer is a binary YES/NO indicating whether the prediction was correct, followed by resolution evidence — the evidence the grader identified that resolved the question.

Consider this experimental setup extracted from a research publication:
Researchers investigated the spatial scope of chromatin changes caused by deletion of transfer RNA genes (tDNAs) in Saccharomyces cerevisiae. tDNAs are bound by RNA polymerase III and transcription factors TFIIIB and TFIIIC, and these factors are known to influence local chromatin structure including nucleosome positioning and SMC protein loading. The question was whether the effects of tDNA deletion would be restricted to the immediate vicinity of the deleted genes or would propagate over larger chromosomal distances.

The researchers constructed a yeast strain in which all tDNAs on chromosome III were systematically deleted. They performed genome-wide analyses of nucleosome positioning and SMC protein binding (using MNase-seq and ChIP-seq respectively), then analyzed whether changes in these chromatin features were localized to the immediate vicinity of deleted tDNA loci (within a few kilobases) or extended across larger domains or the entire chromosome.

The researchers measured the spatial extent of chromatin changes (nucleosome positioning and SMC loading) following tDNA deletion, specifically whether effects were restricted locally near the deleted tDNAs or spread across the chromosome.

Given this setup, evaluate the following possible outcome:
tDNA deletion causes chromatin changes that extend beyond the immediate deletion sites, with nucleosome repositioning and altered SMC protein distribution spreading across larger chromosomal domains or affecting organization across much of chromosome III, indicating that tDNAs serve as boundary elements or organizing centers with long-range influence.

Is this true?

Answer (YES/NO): NO